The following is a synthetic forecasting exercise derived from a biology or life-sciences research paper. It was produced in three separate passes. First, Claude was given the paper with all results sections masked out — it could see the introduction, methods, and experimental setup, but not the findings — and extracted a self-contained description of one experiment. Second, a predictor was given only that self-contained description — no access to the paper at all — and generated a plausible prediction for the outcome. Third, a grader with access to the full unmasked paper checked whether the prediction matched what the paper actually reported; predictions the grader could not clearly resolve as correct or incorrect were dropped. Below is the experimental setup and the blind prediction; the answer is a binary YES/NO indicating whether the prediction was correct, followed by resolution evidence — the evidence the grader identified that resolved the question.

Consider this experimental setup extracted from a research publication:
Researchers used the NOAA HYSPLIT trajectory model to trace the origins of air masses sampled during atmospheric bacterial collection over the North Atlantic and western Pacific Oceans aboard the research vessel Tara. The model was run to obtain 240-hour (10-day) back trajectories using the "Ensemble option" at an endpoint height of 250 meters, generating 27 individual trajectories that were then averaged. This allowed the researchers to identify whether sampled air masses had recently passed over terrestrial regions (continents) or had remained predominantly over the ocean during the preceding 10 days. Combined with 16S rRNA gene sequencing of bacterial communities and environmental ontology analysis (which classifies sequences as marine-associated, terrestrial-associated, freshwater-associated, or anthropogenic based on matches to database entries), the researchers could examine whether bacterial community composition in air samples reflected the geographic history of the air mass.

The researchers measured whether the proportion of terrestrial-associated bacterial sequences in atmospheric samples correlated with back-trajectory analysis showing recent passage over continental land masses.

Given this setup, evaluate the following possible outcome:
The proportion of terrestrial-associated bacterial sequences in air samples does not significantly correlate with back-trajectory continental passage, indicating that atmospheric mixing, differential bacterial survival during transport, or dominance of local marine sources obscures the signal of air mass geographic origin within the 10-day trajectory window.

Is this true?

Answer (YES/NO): NO